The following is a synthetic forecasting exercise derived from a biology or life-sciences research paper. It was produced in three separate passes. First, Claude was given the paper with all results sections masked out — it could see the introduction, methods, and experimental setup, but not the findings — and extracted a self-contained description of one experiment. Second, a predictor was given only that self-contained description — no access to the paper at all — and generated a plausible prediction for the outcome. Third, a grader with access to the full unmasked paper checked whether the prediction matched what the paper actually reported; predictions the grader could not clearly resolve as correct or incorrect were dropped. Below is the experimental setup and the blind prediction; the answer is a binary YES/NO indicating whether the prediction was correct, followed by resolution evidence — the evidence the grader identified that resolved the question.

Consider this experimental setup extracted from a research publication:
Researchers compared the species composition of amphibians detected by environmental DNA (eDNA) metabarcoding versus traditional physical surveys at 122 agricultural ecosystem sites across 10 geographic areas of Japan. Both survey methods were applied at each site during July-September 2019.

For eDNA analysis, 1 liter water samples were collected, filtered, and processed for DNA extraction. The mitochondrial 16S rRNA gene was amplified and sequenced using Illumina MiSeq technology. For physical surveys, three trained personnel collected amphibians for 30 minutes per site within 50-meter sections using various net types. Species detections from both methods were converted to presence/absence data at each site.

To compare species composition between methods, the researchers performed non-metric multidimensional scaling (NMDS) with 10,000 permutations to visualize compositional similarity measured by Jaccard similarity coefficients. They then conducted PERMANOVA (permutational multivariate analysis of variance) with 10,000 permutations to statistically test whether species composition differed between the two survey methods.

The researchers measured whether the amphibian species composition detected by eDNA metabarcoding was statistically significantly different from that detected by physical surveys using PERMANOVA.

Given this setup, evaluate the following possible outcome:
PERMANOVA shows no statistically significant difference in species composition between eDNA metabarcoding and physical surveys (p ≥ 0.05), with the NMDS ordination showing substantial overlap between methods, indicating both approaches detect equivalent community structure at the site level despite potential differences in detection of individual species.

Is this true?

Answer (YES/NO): NO